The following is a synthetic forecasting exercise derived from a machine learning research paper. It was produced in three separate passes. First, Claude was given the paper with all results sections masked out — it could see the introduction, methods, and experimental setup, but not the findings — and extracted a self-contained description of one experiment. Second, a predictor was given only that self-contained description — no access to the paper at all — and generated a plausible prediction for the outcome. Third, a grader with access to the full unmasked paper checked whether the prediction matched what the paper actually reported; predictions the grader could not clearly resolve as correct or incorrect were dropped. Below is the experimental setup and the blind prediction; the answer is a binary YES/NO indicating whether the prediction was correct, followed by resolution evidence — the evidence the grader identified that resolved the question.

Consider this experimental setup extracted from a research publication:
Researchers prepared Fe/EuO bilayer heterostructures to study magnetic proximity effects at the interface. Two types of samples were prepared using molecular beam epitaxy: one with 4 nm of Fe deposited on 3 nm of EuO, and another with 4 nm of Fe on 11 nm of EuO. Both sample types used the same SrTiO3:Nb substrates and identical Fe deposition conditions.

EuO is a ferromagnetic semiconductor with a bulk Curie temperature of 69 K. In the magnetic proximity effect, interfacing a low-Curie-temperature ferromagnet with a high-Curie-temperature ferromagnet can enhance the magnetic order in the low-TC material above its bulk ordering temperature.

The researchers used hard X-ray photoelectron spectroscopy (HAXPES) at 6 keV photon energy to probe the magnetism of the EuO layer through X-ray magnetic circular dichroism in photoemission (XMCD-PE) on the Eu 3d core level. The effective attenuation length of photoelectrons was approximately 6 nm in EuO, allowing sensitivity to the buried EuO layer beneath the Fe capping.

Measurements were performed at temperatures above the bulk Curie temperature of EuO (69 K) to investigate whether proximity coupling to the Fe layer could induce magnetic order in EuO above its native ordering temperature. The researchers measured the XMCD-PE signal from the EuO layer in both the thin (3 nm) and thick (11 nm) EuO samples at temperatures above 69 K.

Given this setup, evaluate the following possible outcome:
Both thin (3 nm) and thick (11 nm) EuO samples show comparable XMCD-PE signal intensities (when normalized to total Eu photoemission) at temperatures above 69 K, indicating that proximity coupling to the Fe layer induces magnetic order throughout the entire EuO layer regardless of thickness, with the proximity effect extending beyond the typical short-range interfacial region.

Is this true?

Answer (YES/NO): NO